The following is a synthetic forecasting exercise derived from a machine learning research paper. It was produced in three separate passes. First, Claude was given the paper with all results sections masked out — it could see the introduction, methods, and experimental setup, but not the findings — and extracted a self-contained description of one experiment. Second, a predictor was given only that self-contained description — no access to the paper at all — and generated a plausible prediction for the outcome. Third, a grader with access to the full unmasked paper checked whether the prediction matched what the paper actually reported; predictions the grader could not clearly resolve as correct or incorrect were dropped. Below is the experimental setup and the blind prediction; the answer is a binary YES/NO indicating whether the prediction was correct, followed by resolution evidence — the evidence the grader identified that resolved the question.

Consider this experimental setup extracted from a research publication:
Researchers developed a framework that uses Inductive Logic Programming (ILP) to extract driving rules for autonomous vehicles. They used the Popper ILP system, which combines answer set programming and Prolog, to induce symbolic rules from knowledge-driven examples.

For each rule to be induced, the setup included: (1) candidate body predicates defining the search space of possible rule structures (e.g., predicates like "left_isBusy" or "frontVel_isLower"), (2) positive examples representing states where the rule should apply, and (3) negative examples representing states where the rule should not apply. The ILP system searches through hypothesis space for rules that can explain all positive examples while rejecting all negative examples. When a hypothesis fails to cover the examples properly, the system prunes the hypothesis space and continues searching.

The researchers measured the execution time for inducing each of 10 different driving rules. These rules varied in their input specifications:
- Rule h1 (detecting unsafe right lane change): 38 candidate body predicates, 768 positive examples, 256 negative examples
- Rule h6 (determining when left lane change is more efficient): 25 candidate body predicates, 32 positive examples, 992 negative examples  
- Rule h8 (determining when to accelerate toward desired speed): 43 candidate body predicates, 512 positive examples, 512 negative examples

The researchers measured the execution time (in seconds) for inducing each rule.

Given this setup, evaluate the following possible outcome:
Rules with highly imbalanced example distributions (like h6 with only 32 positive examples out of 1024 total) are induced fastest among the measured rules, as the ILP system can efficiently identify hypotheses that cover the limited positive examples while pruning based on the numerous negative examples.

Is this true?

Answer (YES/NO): NO